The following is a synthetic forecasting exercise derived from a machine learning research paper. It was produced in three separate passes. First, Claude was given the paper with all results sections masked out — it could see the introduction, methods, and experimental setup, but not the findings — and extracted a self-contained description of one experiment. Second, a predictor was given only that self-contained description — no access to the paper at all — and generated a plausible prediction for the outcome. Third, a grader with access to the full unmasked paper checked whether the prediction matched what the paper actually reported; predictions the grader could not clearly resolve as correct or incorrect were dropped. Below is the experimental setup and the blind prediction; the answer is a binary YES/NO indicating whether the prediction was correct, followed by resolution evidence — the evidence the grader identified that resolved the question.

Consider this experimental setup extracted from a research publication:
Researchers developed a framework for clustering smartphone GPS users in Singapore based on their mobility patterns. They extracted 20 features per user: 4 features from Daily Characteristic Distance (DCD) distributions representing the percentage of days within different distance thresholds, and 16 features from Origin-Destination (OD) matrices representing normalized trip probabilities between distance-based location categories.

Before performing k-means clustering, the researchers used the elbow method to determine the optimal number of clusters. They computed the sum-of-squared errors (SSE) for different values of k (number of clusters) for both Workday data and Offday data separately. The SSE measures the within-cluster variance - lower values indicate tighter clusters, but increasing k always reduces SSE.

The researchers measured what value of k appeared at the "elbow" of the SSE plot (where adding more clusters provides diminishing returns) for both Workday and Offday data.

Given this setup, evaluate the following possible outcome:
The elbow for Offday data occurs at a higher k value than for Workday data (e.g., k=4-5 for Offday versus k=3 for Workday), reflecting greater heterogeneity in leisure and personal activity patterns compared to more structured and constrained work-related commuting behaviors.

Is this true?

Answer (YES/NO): NO